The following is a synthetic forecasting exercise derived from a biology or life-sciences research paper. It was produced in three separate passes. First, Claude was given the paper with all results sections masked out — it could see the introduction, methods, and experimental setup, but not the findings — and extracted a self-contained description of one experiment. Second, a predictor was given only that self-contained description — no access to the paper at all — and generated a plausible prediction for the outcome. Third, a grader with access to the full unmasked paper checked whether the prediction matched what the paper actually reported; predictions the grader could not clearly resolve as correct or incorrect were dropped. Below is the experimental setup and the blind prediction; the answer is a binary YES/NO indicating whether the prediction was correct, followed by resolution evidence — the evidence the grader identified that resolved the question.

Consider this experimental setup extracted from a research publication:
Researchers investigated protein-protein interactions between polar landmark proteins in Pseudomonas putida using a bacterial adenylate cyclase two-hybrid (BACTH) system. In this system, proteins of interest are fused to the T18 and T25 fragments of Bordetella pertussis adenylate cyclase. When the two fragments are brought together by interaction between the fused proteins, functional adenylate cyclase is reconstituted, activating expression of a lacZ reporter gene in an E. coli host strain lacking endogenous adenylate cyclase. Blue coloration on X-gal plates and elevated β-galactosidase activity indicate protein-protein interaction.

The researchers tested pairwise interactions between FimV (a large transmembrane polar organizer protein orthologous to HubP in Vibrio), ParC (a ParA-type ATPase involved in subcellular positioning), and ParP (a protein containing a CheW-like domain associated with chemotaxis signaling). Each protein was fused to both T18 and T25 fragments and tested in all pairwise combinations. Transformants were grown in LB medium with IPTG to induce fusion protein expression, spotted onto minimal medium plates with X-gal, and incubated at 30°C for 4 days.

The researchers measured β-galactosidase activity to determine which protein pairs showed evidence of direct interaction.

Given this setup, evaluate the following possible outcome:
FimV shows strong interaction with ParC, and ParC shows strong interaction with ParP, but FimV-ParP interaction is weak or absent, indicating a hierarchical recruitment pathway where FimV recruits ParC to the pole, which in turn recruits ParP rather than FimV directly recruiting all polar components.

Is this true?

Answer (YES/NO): NO